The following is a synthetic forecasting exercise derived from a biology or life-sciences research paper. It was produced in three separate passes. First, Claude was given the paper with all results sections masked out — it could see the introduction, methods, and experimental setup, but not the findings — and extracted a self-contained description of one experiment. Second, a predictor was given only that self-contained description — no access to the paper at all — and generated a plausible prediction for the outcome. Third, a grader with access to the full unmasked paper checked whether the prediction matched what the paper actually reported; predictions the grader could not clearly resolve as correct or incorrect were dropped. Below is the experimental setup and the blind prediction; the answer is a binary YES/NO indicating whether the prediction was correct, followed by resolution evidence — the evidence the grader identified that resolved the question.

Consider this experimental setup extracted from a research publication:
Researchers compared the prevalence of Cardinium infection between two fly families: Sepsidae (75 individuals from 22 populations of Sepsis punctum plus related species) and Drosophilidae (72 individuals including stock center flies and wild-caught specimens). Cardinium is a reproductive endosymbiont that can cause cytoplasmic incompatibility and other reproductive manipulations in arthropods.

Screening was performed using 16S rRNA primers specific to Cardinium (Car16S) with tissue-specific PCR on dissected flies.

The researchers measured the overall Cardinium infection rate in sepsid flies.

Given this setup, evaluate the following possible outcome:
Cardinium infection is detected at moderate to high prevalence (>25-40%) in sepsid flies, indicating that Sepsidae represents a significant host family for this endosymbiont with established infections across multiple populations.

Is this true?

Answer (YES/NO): YES